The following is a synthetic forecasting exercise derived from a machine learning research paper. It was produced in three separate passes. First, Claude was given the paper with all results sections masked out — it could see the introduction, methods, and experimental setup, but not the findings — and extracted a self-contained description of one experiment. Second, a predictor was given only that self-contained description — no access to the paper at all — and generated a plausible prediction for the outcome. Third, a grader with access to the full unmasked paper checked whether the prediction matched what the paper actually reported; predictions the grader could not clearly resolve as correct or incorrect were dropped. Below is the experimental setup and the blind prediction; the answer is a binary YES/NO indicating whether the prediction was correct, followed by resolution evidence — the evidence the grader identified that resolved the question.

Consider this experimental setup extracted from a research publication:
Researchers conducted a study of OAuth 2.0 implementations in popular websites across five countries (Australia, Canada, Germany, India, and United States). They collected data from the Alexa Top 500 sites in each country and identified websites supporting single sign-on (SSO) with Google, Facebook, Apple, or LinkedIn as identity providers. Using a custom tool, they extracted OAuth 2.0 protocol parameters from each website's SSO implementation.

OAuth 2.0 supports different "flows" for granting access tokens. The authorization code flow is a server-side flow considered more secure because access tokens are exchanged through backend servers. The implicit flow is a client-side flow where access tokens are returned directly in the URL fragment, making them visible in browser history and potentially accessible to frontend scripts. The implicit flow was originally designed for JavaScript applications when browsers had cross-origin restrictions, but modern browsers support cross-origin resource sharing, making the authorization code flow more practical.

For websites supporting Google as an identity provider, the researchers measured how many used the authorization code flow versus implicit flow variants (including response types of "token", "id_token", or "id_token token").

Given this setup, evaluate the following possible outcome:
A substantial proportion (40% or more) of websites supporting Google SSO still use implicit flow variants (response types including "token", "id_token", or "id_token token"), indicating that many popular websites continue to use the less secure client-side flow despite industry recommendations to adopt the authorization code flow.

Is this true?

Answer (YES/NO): NO